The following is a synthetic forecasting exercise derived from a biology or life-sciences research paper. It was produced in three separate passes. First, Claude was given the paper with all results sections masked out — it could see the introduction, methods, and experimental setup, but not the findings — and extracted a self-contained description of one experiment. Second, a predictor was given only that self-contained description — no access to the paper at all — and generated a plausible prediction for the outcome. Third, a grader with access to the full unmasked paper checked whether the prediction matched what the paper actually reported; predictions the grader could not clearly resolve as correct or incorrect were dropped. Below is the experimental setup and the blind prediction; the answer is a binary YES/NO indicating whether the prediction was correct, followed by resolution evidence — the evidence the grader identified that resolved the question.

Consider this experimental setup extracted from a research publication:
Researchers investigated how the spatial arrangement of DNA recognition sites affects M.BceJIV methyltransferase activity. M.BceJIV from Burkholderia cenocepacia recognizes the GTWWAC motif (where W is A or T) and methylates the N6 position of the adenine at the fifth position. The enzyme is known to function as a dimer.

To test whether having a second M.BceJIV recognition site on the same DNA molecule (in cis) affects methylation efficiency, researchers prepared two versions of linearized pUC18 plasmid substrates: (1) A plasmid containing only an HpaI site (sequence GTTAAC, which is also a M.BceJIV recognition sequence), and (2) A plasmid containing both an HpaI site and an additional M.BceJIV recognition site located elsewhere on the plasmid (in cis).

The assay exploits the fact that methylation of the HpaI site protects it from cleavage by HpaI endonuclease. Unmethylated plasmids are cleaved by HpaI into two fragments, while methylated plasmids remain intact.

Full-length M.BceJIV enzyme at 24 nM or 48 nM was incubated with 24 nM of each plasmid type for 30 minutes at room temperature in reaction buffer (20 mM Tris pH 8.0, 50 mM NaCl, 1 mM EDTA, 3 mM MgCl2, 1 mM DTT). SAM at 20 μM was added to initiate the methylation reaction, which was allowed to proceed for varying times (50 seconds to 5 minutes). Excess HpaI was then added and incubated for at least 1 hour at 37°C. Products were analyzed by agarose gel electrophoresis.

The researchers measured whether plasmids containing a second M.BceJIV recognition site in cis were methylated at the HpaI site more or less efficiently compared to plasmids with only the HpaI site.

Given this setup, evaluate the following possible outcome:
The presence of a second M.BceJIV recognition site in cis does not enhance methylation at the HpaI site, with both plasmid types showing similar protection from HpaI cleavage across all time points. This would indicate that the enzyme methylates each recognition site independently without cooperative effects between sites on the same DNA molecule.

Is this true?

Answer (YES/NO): YES